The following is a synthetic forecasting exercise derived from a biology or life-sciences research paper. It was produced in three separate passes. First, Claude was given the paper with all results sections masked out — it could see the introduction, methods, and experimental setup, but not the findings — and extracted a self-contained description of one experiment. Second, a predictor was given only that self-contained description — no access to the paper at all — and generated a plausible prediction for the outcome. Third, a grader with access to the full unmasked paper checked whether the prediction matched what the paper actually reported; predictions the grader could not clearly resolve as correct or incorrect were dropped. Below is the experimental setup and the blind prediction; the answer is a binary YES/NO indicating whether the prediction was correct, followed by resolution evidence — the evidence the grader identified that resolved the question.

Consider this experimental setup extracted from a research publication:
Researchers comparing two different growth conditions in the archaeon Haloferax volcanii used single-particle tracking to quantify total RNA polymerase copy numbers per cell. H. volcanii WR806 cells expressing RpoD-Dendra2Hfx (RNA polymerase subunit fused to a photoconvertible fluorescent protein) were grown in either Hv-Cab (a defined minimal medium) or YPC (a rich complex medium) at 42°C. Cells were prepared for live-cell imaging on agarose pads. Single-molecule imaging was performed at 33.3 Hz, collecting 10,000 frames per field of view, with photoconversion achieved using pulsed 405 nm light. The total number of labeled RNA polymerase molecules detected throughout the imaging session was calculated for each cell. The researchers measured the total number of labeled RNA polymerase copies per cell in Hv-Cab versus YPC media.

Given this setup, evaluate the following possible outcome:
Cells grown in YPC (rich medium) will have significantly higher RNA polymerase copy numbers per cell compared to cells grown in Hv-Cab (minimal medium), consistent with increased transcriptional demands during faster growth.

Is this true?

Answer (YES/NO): YES